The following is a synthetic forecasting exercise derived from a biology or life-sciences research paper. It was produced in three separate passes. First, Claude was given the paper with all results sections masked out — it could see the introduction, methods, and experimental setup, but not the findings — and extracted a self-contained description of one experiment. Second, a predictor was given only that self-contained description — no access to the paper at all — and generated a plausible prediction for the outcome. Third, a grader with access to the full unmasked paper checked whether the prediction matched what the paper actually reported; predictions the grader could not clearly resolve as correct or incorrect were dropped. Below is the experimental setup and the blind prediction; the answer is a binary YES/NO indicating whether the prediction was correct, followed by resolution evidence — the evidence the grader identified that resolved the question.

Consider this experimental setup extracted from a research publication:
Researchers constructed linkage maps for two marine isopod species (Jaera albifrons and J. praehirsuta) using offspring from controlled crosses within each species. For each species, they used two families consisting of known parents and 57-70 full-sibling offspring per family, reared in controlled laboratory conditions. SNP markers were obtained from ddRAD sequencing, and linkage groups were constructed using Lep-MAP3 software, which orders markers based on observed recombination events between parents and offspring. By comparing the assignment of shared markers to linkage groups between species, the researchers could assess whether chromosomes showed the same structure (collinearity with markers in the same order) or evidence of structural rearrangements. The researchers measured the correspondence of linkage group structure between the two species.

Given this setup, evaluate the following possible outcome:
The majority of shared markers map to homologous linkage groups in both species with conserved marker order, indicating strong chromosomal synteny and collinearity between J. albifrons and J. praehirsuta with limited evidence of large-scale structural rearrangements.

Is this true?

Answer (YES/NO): NO